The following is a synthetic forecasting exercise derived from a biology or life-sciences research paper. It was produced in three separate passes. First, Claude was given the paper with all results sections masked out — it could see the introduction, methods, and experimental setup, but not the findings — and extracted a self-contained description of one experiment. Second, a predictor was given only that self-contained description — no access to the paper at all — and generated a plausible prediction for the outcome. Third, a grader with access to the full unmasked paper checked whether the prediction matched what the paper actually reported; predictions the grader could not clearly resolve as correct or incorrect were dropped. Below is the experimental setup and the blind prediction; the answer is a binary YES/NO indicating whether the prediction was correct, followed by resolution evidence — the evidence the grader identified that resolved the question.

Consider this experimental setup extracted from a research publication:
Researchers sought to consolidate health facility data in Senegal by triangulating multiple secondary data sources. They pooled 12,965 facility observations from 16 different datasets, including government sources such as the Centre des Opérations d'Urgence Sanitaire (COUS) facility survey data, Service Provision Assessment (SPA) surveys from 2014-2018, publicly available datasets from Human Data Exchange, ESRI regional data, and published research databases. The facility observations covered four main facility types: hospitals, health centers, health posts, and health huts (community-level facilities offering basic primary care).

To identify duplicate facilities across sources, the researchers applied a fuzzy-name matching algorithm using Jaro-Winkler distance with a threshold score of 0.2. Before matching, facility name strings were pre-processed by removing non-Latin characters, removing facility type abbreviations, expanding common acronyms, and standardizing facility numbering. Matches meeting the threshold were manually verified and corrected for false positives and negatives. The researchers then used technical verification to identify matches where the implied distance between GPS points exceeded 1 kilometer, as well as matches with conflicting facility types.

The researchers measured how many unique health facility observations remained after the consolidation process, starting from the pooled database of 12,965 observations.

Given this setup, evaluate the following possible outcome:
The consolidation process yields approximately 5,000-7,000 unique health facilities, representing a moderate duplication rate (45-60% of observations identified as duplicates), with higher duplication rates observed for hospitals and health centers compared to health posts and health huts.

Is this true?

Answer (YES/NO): NO